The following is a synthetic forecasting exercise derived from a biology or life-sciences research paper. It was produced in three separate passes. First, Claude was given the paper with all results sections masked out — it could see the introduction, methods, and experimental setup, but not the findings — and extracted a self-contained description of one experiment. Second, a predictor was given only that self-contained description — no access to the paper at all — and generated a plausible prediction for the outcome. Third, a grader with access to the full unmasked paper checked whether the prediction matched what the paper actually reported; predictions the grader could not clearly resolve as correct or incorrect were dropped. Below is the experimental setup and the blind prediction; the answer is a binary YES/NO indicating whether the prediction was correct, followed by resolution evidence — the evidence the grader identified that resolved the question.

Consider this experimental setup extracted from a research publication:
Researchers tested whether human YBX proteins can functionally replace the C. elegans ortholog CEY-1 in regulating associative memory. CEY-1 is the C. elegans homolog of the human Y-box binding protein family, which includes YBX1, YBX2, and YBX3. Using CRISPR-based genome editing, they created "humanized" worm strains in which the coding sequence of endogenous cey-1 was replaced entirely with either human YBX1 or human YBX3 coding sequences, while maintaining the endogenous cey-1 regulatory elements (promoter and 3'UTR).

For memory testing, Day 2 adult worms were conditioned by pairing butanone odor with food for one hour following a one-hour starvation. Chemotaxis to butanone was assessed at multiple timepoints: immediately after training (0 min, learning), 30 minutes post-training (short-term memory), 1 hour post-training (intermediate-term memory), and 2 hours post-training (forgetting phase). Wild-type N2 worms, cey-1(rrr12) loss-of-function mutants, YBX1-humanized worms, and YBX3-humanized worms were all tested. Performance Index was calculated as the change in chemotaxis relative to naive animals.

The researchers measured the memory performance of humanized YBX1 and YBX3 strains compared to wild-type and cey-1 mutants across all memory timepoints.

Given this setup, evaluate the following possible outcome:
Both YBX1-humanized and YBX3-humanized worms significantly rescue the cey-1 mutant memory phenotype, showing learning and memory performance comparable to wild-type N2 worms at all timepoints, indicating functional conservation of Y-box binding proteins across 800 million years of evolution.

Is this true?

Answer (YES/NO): NO